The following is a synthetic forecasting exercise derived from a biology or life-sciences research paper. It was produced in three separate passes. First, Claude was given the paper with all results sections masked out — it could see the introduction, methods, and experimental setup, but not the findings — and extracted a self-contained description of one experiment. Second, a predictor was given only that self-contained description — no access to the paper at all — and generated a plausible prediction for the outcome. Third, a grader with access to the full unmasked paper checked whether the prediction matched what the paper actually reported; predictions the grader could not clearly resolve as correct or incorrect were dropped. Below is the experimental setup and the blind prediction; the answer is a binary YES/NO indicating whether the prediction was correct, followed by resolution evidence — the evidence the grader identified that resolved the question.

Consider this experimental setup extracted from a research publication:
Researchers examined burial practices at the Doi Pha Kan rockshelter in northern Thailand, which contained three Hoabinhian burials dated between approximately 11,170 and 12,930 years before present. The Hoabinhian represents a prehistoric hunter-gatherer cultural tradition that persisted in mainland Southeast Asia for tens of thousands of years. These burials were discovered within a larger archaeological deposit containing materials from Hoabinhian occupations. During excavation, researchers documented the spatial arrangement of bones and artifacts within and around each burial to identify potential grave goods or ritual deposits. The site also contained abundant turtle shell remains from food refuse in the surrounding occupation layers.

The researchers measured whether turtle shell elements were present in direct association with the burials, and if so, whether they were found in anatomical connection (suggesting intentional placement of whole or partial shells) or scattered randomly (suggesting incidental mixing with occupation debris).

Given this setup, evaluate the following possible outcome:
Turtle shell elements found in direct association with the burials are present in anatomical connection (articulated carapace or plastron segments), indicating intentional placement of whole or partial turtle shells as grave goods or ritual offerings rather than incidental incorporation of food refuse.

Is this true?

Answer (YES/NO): YES